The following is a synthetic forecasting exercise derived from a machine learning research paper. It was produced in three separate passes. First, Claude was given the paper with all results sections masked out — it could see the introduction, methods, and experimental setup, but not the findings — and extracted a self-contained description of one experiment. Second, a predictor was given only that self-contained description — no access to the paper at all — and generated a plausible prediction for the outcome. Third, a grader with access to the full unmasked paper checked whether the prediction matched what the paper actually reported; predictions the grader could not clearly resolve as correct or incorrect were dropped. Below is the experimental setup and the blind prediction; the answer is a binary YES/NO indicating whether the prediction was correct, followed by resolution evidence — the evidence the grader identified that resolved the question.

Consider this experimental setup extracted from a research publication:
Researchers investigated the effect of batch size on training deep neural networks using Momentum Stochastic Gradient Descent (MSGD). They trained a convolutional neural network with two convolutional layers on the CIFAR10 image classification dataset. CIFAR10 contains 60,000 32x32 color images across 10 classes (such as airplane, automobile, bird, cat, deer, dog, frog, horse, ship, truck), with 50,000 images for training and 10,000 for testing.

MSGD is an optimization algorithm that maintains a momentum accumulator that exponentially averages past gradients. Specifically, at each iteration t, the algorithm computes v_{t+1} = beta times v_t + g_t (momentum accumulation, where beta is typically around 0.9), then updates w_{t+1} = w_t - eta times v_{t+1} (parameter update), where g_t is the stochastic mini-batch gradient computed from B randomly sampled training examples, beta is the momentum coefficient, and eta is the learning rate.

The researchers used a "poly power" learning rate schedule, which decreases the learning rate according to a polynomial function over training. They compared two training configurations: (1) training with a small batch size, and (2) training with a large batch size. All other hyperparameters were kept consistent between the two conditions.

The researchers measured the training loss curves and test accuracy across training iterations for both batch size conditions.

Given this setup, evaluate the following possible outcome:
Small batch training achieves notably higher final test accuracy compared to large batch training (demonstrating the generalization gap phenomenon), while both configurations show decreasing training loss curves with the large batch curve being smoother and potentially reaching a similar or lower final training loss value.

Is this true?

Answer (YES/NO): NO